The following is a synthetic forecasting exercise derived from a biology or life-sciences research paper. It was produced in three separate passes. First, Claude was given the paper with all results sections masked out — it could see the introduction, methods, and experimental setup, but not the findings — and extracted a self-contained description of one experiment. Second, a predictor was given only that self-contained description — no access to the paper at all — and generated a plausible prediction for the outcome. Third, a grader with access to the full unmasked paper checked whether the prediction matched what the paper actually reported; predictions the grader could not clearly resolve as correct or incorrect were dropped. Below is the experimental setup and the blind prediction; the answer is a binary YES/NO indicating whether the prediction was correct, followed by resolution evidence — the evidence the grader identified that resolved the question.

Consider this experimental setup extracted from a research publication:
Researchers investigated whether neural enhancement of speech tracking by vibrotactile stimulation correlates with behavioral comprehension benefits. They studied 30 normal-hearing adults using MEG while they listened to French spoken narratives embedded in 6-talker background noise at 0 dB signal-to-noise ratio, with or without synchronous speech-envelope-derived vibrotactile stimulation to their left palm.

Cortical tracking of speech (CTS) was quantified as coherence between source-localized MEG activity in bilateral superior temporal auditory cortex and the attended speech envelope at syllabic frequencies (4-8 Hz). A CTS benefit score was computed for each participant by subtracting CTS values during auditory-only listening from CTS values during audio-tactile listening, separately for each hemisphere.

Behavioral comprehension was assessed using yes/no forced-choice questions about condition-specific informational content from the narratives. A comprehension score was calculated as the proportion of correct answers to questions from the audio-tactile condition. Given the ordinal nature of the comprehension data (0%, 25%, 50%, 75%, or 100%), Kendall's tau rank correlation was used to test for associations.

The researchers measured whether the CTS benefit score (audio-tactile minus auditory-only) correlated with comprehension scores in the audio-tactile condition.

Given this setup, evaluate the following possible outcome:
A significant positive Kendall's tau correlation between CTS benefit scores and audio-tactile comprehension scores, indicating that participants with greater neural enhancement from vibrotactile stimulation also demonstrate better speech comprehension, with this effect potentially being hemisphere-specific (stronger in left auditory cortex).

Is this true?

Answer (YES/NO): NO